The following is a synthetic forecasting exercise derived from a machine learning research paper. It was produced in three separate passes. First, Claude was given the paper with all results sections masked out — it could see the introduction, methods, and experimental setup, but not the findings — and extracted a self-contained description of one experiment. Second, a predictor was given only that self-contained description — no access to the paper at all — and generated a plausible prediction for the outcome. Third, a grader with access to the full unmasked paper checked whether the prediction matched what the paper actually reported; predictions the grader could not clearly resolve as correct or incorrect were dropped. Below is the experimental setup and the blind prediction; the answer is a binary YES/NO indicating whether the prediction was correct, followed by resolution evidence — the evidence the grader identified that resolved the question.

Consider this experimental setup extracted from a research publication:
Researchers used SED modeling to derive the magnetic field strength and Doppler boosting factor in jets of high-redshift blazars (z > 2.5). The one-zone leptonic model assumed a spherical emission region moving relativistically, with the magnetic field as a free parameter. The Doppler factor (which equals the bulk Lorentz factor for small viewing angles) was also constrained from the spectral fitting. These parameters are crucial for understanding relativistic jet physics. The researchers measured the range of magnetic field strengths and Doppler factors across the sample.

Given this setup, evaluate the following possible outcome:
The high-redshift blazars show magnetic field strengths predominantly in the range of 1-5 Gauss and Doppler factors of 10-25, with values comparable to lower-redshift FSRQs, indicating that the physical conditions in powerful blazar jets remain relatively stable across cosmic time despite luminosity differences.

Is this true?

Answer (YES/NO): NO